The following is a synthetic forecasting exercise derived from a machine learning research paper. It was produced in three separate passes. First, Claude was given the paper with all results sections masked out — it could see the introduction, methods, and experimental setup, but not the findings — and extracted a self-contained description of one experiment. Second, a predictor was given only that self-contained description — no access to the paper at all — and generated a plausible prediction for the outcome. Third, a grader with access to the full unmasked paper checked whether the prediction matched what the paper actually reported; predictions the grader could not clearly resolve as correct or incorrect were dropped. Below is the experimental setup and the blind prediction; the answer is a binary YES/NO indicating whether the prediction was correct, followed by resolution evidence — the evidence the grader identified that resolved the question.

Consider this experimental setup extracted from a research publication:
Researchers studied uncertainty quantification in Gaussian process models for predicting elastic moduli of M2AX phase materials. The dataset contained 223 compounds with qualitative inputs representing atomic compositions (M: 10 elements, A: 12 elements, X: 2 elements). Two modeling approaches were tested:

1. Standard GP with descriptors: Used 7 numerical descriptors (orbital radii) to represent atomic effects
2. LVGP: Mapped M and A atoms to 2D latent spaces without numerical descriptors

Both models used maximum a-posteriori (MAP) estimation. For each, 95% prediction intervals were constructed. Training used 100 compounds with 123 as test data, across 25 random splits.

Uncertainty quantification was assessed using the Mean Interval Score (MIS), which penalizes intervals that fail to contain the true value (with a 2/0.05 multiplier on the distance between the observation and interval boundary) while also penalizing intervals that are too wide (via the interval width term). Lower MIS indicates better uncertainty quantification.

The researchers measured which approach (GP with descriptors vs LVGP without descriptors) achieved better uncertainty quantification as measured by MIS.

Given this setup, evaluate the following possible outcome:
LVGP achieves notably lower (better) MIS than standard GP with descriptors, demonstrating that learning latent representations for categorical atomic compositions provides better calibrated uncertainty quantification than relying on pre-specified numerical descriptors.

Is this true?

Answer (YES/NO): NO